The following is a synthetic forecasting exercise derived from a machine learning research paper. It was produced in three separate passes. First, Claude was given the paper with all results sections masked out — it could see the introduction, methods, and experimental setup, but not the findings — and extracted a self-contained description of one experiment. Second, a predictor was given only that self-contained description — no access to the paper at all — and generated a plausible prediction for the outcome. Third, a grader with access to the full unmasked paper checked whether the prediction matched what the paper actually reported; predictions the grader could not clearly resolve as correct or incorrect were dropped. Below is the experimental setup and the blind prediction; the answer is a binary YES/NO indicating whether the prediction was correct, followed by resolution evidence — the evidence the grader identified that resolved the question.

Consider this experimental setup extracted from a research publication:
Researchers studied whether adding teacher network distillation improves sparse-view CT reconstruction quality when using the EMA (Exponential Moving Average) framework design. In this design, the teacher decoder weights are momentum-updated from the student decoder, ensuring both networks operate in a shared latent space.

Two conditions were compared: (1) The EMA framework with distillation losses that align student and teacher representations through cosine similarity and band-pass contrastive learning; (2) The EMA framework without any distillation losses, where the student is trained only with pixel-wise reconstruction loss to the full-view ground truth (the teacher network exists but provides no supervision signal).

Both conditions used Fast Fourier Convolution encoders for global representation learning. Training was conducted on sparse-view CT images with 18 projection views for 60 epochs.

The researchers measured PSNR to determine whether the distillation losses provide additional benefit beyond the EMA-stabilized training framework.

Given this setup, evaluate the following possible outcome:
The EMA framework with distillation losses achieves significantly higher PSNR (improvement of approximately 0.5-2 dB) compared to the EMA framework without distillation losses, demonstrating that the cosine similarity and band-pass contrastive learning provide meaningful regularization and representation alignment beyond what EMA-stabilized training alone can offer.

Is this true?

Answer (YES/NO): NO